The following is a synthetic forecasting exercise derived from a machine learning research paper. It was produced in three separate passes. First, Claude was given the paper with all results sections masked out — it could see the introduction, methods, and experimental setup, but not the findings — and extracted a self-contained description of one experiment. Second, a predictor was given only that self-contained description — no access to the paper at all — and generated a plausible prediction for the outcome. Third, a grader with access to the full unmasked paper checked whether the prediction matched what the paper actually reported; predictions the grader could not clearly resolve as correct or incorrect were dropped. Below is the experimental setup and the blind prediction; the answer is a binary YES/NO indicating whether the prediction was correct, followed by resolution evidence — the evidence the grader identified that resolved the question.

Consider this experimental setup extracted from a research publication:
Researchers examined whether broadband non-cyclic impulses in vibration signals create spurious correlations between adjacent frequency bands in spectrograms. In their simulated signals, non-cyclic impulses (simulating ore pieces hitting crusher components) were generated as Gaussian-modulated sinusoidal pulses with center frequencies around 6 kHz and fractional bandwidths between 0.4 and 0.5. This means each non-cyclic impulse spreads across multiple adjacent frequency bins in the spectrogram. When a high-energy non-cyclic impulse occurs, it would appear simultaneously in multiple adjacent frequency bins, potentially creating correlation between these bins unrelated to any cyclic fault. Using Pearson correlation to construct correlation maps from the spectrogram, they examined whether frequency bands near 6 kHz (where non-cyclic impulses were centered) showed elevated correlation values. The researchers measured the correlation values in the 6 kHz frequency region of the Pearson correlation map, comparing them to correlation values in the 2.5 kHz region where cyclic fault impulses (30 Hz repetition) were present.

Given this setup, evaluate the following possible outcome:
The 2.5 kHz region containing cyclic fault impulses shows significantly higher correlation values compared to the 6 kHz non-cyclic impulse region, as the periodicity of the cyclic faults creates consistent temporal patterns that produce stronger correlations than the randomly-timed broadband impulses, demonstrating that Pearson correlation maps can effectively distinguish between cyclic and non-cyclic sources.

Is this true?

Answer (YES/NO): NO